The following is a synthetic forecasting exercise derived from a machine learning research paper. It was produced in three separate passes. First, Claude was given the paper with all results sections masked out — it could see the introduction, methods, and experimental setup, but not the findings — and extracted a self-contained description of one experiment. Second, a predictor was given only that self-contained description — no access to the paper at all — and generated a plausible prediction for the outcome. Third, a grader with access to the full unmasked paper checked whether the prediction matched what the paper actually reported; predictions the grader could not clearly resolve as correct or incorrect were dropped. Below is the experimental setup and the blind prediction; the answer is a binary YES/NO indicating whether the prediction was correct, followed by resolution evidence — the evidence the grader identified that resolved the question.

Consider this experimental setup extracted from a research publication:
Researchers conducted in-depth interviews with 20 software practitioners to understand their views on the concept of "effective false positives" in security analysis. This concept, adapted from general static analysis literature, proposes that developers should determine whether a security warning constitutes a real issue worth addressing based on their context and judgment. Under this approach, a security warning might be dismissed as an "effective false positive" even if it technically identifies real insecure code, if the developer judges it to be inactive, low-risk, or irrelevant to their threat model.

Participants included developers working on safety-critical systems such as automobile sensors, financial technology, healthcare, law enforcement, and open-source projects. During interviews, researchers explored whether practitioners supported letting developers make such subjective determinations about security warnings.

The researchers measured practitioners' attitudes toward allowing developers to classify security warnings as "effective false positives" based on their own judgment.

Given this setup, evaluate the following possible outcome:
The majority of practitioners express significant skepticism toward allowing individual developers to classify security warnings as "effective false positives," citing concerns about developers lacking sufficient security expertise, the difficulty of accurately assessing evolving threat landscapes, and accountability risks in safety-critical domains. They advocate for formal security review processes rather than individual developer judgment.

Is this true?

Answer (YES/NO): NO